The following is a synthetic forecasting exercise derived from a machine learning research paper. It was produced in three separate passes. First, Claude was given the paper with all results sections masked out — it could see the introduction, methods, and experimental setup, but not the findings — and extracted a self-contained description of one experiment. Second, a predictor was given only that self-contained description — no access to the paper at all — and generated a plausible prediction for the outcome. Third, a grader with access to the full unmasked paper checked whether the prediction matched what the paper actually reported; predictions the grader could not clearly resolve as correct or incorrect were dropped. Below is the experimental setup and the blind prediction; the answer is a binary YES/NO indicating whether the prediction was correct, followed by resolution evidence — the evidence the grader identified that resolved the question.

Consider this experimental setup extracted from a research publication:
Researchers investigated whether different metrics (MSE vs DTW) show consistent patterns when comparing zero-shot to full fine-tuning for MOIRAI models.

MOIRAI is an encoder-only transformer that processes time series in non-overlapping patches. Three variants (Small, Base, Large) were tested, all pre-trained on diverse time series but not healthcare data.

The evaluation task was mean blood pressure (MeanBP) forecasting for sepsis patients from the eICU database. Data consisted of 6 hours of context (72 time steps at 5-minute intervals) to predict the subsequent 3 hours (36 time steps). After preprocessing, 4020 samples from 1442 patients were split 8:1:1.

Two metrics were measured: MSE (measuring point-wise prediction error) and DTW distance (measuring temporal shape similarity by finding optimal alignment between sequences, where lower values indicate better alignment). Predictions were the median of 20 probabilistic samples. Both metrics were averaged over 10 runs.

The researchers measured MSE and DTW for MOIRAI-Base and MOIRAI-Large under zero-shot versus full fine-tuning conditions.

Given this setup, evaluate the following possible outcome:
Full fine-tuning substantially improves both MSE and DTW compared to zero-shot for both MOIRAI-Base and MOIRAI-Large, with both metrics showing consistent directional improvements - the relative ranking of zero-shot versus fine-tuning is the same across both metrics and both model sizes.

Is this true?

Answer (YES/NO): NO